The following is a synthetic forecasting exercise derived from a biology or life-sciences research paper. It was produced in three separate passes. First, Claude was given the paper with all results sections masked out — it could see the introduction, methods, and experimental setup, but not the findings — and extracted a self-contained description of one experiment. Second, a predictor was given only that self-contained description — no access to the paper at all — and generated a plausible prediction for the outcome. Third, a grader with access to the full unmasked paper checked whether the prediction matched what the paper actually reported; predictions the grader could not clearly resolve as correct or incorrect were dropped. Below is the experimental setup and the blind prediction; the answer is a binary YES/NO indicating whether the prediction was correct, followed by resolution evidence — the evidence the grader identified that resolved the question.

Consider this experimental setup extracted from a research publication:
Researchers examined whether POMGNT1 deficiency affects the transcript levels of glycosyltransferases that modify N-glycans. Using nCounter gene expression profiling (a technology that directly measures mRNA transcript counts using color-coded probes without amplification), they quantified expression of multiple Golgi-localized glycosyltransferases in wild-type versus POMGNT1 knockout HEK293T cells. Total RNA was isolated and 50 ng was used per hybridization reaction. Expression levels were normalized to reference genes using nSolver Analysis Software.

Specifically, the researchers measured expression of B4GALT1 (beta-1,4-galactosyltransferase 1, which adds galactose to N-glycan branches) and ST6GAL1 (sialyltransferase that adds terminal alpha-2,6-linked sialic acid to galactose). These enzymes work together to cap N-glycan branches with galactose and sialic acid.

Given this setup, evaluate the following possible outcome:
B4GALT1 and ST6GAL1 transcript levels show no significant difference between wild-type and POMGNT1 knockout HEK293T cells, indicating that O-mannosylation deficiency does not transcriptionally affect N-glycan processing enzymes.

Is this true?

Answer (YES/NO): NO